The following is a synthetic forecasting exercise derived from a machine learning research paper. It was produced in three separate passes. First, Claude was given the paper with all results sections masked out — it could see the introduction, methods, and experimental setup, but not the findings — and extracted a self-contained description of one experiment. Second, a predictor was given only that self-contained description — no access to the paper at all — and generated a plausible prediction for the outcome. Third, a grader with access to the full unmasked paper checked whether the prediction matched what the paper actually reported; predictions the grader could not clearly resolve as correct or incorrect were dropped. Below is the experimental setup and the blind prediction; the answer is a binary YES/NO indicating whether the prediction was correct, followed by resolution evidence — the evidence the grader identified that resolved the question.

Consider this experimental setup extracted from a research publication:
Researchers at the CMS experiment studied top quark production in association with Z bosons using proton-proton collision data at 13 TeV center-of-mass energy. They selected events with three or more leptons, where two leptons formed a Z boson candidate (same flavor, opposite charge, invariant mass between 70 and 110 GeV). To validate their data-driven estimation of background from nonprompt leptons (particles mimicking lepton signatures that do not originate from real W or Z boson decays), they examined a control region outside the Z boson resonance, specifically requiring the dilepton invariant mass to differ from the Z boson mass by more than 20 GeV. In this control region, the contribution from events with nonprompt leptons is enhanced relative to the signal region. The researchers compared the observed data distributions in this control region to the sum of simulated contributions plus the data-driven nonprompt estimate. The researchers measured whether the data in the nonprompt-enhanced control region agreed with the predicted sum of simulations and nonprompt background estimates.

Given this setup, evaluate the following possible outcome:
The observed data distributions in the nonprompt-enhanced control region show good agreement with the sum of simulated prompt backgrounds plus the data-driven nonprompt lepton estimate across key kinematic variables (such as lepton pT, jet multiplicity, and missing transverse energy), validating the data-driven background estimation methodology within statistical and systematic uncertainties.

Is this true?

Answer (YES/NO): YES